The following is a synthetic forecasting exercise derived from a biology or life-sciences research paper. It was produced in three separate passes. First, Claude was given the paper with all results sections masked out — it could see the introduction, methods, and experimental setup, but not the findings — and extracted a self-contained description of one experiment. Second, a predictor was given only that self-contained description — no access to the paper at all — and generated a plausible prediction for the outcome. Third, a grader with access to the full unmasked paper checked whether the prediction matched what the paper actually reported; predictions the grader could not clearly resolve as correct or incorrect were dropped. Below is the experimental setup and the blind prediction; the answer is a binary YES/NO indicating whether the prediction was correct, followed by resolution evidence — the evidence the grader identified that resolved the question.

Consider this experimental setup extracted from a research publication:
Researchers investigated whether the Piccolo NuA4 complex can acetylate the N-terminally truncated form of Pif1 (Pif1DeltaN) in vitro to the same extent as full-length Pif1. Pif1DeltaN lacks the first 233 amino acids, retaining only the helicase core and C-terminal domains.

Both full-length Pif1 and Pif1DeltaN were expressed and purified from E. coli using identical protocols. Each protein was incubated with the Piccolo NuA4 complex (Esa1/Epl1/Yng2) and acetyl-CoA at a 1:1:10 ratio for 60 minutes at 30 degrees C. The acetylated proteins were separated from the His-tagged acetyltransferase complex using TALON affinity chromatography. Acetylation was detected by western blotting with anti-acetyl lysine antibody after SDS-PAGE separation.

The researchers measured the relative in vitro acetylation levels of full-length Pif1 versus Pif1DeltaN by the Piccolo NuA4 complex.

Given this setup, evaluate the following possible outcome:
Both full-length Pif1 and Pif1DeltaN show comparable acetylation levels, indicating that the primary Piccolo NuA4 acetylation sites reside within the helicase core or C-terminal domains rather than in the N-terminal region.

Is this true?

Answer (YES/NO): YES